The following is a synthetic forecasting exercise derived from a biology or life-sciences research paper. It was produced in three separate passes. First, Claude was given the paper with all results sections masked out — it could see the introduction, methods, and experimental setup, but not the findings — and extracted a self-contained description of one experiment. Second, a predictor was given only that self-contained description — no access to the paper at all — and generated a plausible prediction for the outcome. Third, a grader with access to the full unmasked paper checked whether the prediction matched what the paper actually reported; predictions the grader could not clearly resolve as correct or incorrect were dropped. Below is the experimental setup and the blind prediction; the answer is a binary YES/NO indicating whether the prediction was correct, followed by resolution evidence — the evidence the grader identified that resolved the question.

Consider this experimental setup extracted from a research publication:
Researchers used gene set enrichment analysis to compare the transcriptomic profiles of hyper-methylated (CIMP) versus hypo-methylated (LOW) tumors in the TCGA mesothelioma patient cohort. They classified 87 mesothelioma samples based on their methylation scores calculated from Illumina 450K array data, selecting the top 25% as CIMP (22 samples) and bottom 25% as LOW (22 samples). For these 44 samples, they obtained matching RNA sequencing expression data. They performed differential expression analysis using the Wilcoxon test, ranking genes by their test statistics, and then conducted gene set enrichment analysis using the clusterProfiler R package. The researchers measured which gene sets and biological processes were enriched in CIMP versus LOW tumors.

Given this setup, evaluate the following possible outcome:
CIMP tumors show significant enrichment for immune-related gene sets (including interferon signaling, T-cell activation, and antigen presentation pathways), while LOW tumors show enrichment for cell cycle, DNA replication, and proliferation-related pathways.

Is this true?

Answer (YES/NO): NO